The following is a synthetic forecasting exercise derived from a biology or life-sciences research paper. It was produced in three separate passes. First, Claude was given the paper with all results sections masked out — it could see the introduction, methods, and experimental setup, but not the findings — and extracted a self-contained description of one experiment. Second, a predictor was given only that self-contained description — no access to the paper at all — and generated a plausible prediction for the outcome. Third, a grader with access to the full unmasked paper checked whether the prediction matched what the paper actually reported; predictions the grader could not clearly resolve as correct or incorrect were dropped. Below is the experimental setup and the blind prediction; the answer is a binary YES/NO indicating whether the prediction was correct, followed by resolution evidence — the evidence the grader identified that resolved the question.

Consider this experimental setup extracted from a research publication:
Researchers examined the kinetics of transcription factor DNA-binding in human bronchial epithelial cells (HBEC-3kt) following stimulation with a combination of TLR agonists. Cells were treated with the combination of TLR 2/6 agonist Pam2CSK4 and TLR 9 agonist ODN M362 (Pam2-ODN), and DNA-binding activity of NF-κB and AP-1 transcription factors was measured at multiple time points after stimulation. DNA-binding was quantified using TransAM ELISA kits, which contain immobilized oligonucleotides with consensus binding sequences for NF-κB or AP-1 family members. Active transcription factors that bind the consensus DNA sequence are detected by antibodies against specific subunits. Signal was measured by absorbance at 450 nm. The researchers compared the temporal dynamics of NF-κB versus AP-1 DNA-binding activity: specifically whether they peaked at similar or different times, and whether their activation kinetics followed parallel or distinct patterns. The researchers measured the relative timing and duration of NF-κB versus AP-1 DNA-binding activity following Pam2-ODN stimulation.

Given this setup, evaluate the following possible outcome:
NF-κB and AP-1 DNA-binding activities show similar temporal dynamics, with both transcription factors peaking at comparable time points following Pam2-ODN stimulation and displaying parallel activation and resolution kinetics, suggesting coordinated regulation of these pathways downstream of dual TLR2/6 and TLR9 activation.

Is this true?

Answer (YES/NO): YES